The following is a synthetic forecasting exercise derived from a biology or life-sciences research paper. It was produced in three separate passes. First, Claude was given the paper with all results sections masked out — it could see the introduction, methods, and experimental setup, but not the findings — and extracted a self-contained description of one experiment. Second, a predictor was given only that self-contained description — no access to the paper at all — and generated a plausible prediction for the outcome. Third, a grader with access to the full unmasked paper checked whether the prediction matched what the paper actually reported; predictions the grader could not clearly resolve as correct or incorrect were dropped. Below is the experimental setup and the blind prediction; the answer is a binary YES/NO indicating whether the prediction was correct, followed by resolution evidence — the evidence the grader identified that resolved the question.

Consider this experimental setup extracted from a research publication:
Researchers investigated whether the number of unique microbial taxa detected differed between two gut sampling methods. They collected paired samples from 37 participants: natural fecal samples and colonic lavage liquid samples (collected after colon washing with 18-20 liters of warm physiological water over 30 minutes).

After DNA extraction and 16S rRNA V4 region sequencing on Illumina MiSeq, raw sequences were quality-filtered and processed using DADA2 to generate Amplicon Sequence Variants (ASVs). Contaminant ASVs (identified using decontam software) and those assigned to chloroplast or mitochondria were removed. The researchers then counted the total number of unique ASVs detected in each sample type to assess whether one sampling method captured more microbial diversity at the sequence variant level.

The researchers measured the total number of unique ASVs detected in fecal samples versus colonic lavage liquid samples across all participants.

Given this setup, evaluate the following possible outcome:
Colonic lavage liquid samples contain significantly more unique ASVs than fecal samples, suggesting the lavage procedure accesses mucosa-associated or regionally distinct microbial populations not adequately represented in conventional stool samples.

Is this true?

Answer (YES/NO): YES